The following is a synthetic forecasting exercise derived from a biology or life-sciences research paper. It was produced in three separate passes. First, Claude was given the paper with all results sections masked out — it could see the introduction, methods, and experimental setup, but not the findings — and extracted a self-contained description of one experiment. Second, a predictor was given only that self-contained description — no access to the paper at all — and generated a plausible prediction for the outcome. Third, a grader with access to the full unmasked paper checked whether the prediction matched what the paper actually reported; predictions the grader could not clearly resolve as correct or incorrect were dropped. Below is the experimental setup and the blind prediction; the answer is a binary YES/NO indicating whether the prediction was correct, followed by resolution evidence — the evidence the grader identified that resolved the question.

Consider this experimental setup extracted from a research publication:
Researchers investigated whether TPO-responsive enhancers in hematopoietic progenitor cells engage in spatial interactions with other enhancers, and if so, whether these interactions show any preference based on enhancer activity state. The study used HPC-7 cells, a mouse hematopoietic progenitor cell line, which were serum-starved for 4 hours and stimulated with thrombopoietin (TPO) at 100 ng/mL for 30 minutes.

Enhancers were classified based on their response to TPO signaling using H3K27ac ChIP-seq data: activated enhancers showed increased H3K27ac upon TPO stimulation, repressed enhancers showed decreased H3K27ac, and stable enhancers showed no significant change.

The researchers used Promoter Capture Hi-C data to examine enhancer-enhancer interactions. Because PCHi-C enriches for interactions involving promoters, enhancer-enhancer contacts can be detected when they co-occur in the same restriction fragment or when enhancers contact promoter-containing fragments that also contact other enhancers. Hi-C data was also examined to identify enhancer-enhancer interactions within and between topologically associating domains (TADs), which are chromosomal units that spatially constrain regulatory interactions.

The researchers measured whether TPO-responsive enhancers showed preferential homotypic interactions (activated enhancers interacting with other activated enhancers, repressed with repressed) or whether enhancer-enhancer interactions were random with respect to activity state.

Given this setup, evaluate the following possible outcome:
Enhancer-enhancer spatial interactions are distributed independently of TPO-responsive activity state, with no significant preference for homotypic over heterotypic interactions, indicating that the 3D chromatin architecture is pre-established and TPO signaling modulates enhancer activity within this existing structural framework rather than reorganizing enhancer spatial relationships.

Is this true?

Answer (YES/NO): NO